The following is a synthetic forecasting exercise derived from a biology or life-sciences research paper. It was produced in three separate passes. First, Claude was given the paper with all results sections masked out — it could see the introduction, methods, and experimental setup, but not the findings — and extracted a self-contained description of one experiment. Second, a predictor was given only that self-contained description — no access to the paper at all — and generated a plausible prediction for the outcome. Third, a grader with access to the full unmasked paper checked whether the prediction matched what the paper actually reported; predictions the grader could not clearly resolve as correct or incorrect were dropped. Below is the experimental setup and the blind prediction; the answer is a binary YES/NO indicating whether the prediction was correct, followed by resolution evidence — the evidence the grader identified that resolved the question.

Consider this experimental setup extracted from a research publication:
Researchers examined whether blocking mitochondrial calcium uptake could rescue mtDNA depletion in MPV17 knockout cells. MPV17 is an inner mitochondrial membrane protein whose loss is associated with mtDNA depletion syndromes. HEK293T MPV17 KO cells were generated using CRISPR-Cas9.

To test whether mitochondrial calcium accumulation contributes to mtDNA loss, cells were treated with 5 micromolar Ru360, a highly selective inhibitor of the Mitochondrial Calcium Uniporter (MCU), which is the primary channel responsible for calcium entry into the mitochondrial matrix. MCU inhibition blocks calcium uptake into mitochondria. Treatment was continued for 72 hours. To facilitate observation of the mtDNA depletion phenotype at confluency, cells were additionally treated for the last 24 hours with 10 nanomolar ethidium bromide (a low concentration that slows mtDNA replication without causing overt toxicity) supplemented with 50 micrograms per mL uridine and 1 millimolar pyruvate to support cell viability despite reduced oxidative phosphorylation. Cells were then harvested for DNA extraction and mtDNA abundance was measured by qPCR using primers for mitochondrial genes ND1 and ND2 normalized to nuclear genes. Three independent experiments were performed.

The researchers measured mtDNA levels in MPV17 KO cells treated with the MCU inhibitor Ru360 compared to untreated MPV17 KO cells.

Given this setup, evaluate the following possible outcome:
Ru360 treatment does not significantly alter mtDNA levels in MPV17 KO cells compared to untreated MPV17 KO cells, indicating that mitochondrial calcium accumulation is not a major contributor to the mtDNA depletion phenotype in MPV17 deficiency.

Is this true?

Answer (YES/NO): NO